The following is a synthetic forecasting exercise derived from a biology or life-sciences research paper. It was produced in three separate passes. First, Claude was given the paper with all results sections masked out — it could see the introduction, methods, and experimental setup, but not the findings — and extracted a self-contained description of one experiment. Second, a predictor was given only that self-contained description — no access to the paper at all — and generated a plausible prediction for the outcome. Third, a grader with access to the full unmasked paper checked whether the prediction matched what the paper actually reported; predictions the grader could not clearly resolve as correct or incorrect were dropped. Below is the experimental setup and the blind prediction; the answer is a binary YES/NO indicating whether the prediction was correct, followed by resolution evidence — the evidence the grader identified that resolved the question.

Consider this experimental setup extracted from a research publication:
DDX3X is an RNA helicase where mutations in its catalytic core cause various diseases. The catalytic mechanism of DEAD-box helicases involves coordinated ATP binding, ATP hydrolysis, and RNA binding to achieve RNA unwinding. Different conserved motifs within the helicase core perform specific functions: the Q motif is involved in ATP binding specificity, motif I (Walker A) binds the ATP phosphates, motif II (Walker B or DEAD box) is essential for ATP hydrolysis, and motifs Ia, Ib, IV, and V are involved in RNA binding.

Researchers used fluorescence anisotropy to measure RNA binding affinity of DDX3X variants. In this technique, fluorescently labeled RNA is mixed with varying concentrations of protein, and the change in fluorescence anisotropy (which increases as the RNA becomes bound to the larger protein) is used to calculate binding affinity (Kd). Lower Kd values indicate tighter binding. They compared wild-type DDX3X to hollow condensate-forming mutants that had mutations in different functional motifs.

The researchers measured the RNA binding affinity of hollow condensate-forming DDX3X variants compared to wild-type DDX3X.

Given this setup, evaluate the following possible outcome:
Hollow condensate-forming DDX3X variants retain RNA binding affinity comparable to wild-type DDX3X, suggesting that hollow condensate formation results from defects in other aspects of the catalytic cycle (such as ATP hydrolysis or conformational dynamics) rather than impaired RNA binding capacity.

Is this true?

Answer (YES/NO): NO